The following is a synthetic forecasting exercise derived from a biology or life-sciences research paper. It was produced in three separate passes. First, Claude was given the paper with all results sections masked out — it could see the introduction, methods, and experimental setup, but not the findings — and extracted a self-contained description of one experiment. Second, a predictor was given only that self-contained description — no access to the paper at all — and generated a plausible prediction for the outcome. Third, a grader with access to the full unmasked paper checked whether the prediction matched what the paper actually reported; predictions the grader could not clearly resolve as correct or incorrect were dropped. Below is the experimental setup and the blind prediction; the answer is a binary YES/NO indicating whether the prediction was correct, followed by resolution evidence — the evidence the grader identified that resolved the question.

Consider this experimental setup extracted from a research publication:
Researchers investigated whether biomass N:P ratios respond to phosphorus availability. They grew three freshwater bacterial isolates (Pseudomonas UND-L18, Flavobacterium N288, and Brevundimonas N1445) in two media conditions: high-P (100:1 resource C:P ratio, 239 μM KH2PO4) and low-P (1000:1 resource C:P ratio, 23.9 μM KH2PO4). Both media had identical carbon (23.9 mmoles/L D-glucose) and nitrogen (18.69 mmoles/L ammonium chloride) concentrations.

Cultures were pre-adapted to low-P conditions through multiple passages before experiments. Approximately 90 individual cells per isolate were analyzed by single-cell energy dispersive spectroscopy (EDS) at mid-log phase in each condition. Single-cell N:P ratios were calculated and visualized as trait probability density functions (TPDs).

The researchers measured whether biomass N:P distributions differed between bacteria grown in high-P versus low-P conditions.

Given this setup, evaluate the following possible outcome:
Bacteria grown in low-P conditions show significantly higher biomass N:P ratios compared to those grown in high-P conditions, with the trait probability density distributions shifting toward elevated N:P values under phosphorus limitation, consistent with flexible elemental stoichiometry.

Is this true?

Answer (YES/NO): YES